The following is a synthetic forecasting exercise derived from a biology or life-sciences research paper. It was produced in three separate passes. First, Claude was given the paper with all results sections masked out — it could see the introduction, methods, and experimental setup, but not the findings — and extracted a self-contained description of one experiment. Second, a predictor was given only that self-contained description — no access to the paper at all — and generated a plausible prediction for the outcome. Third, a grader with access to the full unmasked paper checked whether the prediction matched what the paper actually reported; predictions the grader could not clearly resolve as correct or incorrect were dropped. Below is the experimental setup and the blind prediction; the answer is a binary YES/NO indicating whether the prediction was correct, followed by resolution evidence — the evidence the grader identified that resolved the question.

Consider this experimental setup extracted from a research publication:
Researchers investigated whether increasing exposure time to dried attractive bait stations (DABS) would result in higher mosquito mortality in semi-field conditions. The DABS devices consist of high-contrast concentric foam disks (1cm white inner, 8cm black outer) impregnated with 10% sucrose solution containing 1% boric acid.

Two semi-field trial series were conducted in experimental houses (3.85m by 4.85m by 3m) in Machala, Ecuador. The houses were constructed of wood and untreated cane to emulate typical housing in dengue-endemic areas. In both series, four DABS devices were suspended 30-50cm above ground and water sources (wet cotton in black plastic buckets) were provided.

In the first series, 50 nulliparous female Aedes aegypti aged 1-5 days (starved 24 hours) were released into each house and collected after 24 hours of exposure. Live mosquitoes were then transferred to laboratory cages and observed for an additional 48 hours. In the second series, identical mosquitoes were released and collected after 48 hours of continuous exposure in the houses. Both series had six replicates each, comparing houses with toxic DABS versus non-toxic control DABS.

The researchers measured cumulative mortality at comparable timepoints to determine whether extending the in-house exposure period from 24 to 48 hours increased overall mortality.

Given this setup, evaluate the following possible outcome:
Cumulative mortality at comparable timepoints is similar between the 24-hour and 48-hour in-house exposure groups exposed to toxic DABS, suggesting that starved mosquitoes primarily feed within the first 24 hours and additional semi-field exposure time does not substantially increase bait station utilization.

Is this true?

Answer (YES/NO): NO